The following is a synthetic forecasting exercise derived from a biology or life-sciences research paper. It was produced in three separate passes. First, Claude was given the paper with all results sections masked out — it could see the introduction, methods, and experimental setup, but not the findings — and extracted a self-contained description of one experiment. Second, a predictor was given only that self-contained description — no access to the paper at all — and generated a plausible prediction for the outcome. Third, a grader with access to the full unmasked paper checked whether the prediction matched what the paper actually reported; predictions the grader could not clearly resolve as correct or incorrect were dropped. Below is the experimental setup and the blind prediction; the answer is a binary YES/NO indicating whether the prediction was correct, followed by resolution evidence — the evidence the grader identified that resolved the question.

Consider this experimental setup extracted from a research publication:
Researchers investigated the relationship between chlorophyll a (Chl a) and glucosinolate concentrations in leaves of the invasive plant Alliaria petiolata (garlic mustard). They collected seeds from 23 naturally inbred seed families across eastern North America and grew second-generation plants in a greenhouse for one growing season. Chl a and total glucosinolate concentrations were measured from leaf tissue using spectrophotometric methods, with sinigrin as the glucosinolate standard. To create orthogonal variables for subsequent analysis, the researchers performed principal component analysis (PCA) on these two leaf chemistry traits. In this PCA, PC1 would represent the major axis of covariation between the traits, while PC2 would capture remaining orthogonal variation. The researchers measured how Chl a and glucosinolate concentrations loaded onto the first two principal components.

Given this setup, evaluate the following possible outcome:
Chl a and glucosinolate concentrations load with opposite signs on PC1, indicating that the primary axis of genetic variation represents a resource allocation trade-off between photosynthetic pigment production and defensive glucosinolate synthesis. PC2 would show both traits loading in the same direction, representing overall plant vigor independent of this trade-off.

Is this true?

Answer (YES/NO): NO